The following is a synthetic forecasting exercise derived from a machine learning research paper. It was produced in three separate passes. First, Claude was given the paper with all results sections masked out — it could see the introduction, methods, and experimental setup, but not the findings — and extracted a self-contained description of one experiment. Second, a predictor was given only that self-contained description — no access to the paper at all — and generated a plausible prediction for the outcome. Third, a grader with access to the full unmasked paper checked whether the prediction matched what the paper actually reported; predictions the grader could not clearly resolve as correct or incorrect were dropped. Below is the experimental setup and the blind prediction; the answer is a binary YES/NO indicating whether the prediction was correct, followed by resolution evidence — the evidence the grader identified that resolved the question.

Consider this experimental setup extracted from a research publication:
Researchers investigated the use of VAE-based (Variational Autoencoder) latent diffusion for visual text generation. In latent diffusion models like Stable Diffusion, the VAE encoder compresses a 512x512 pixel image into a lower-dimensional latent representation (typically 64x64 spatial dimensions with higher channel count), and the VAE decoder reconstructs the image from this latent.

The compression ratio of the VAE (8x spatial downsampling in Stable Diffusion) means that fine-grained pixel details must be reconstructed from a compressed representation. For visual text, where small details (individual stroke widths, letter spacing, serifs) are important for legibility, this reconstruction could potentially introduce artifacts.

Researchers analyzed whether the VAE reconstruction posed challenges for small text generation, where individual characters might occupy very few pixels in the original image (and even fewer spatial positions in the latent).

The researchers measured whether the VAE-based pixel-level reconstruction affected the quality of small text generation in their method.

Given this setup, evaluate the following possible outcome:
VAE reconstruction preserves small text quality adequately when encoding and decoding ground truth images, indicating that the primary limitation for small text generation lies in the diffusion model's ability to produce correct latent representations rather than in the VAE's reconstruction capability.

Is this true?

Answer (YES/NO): NO